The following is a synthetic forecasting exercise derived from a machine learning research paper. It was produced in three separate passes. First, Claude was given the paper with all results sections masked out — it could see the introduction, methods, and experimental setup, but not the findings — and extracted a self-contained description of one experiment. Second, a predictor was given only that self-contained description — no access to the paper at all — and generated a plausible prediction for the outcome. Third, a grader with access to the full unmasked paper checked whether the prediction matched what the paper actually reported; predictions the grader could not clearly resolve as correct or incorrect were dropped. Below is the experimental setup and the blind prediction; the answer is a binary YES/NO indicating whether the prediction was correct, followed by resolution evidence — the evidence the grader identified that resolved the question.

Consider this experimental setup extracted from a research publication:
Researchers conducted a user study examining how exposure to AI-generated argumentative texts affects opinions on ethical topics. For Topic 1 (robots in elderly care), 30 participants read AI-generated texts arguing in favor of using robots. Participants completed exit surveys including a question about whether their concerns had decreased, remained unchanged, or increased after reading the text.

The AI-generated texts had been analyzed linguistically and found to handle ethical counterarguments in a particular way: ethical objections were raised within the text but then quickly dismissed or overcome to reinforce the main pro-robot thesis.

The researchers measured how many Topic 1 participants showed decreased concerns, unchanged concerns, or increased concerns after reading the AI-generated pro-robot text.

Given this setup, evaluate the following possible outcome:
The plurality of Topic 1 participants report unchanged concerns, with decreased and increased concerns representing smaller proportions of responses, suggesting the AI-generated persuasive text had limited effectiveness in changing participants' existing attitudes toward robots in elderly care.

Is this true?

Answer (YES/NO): YES